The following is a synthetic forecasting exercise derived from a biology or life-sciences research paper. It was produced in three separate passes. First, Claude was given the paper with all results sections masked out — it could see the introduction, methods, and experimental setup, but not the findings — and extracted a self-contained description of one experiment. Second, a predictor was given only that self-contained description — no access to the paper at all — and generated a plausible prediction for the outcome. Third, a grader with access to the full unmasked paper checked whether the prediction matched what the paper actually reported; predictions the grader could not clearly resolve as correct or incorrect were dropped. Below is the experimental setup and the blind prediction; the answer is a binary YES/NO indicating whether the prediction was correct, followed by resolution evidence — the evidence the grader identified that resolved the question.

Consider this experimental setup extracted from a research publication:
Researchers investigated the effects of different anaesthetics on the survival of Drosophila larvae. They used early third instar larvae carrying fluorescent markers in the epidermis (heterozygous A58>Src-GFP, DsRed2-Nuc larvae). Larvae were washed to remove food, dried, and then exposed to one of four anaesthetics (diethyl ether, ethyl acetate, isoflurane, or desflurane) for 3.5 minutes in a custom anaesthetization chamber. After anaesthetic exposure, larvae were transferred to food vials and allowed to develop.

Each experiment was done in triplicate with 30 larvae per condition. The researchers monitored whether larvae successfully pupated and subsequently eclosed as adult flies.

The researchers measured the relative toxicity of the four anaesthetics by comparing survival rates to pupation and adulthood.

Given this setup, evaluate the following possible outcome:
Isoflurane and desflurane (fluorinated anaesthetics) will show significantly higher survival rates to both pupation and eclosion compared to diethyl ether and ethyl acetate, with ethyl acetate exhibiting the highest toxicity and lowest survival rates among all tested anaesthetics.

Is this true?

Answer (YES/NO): NO